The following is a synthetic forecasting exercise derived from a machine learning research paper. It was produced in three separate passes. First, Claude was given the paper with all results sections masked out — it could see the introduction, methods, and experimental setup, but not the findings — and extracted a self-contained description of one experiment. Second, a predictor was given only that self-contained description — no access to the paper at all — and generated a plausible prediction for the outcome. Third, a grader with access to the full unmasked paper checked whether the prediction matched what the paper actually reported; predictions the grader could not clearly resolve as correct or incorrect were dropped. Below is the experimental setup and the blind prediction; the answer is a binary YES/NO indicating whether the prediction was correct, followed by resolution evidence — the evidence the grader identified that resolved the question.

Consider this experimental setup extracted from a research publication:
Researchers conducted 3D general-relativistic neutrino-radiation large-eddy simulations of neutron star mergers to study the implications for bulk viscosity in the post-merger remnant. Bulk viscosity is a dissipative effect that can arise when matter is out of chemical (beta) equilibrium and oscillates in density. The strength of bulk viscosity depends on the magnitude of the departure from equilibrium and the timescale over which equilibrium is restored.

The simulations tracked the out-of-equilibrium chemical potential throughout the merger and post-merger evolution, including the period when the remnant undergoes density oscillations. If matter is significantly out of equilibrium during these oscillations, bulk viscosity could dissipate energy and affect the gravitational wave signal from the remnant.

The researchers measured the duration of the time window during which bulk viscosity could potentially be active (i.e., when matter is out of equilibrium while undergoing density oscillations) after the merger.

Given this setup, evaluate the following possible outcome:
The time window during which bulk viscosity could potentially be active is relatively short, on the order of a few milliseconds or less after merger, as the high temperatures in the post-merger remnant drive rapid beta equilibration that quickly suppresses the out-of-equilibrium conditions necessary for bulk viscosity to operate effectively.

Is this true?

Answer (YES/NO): YES